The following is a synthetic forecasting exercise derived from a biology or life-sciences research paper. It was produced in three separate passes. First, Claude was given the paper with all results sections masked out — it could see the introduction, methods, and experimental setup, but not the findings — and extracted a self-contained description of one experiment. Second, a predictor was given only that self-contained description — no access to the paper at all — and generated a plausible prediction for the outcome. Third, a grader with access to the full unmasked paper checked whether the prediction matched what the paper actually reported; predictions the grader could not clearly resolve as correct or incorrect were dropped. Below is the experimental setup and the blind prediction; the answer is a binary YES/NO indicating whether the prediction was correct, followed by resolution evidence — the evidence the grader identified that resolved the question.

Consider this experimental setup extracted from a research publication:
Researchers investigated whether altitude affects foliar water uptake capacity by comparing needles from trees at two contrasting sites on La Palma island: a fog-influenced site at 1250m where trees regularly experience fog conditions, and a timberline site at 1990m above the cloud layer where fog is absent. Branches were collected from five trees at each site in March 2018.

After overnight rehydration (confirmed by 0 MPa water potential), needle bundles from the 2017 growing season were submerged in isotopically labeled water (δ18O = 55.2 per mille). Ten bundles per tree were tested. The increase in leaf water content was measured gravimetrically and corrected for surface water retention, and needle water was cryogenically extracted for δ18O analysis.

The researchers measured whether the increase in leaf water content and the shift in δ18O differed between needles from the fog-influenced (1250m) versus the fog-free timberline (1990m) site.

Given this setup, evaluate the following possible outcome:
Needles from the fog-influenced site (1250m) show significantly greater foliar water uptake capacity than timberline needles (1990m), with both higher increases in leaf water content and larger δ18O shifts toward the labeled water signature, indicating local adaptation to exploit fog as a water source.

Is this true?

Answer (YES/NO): NO